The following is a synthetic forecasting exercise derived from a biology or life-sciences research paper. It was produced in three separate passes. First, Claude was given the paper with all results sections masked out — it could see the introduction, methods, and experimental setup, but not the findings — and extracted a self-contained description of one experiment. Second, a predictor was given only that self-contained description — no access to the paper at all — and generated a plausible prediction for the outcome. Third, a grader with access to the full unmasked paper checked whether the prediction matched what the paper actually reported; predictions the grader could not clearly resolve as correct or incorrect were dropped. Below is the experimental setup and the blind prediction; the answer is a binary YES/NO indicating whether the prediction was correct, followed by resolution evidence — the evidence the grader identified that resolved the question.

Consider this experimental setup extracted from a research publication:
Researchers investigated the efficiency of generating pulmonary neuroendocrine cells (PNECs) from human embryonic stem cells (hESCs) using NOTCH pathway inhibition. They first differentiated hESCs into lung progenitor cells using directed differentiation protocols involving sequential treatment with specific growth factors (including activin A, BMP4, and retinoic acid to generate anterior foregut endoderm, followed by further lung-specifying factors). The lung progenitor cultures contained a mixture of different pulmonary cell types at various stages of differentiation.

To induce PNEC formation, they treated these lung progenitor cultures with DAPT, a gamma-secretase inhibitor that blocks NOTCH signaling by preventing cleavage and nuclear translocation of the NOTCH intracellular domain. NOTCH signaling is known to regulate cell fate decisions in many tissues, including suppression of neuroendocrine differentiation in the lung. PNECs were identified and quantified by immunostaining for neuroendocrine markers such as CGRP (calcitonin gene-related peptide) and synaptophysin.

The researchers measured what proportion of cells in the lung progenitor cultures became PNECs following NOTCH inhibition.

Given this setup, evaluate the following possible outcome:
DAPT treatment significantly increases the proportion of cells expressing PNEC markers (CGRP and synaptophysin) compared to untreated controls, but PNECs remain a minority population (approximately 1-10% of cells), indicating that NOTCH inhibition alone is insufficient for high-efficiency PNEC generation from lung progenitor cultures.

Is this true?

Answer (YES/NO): YES